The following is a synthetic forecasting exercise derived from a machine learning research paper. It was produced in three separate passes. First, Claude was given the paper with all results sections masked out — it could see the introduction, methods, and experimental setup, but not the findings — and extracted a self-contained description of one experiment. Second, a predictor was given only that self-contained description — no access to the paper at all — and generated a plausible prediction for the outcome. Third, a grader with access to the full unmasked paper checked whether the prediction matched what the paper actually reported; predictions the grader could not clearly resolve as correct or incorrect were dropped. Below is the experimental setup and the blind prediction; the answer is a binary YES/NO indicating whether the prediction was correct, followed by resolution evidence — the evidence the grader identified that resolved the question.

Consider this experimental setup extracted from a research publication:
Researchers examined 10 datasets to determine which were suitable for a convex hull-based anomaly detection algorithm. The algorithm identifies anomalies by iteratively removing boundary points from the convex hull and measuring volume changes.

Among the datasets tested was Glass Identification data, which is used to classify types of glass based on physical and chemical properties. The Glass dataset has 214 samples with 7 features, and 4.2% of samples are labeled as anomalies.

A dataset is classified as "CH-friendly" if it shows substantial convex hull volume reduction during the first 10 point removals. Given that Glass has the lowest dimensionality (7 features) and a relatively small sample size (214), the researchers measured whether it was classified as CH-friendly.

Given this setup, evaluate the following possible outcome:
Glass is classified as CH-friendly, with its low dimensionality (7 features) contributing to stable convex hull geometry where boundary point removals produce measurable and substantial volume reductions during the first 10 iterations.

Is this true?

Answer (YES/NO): NO